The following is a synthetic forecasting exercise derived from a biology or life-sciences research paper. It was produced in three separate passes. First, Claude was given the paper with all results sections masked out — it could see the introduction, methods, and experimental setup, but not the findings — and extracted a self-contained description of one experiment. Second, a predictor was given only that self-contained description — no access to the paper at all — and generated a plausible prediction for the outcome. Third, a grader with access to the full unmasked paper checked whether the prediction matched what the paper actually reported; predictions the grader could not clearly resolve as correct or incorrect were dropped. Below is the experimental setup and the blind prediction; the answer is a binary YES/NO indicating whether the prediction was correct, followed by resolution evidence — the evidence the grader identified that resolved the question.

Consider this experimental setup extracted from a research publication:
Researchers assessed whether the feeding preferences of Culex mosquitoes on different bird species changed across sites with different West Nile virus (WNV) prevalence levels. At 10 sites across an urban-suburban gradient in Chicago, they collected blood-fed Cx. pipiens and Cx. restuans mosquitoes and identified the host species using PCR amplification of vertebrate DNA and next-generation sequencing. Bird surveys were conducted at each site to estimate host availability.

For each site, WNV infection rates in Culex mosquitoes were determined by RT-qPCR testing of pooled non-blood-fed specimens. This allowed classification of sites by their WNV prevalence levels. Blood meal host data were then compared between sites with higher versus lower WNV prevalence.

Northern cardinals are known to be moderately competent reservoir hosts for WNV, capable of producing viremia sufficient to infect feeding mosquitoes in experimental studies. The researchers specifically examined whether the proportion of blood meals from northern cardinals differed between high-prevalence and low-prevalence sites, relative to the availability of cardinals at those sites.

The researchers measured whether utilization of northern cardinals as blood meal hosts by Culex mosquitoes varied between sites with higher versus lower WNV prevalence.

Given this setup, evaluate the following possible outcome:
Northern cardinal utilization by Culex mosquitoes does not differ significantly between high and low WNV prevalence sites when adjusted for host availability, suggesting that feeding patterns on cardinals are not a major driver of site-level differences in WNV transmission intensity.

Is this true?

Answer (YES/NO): NO